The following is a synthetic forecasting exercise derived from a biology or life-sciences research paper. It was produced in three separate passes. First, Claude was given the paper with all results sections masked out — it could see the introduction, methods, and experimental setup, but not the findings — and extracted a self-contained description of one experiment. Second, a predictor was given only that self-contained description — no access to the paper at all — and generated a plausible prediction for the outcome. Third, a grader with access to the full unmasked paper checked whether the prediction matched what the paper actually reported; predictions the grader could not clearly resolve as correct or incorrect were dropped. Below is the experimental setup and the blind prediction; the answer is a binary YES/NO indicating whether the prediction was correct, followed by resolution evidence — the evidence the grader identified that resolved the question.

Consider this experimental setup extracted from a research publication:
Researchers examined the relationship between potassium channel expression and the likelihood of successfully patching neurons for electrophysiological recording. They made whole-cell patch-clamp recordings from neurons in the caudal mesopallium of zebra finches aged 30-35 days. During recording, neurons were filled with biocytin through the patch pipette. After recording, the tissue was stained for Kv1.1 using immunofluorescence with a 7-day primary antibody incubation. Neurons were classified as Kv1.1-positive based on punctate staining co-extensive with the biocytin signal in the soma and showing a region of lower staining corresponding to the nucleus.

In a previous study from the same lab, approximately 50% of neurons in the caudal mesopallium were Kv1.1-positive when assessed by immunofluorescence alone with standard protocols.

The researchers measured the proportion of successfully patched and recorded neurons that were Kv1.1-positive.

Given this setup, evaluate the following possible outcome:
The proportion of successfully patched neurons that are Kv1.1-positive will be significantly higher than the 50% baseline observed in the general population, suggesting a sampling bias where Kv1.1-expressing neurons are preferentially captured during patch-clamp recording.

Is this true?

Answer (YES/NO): YES